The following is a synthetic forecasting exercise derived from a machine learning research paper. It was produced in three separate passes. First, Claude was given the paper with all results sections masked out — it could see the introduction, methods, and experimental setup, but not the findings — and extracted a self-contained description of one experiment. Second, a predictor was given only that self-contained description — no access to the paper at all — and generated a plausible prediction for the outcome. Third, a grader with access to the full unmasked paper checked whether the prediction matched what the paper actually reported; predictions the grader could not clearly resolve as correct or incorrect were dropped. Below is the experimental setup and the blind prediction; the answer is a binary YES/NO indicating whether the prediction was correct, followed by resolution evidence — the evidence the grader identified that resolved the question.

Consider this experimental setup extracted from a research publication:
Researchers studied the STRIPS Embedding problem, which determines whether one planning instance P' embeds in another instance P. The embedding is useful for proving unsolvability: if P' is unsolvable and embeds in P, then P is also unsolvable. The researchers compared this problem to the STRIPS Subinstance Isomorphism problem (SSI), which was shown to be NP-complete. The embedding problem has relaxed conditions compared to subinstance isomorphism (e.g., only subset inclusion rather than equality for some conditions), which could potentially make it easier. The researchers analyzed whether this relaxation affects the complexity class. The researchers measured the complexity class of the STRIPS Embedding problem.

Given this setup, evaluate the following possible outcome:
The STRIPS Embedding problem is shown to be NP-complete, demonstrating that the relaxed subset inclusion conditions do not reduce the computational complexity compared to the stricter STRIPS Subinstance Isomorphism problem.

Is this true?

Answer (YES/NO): YES